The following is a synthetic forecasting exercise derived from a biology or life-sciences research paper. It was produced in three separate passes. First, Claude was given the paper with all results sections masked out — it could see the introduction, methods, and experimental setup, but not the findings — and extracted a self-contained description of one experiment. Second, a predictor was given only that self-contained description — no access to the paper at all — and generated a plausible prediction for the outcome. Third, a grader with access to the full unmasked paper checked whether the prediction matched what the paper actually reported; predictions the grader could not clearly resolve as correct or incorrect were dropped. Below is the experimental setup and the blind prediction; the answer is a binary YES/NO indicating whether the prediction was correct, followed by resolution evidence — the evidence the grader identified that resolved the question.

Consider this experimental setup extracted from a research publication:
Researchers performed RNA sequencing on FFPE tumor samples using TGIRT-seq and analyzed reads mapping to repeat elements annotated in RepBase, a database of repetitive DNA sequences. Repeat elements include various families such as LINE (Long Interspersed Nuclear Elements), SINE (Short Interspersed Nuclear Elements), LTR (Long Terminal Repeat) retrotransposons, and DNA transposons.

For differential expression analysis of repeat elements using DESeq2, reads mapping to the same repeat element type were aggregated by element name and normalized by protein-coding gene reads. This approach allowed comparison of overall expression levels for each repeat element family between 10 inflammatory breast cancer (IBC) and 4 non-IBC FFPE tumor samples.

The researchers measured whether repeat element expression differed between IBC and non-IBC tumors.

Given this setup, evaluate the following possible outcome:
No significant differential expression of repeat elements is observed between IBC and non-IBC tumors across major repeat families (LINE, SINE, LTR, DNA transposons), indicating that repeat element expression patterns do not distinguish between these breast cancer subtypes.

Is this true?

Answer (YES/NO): NO